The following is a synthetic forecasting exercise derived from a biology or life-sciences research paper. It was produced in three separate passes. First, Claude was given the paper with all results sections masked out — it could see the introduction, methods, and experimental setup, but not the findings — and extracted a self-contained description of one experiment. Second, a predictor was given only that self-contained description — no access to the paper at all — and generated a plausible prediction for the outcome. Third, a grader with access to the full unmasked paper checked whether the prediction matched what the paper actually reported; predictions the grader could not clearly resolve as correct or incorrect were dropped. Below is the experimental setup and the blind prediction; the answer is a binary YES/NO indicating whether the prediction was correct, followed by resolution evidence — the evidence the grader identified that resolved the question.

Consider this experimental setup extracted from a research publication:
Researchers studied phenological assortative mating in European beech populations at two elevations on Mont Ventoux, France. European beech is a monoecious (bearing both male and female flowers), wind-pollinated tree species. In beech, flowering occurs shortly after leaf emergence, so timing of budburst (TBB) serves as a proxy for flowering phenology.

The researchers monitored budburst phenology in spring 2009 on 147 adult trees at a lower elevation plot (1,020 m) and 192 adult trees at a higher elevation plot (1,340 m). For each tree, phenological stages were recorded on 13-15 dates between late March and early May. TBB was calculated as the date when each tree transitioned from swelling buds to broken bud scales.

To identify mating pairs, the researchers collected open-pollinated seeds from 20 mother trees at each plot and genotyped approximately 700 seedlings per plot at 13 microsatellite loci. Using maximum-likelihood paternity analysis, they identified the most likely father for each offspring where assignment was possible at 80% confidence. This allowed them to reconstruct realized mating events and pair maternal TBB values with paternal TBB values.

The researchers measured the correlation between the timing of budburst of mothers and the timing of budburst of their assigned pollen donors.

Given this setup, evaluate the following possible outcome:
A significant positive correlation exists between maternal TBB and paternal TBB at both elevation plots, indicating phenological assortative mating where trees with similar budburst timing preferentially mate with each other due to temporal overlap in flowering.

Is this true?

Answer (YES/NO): NO